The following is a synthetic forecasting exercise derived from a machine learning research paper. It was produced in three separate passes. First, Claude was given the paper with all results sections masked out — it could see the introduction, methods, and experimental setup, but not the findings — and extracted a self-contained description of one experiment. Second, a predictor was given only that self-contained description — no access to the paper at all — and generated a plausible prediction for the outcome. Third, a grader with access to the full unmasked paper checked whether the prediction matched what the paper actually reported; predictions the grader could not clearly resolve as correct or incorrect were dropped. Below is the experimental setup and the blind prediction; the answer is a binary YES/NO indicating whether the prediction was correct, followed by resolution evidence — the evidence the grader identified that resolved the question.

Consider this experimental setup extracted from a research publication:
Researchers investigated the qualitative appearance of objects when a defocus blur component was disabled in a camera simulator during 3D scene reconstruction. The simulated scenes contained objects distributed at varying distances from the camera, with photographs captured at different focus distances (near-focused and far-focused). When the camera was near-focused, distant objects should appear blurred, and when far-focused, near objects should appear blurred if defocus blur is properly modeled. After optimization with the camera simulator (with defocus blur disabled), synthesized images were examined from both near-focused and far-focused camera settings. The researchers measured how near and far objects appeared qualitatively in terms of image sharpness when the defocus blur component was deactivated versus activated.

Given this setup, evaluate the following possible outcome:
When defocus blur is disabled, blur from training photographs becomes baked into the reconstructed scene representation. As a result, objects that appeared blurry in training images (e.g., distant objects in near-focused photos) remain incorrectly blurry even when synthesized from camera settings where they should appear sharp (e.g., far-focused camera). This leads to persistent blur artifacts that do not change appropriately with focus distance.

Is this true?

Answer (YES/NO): NO